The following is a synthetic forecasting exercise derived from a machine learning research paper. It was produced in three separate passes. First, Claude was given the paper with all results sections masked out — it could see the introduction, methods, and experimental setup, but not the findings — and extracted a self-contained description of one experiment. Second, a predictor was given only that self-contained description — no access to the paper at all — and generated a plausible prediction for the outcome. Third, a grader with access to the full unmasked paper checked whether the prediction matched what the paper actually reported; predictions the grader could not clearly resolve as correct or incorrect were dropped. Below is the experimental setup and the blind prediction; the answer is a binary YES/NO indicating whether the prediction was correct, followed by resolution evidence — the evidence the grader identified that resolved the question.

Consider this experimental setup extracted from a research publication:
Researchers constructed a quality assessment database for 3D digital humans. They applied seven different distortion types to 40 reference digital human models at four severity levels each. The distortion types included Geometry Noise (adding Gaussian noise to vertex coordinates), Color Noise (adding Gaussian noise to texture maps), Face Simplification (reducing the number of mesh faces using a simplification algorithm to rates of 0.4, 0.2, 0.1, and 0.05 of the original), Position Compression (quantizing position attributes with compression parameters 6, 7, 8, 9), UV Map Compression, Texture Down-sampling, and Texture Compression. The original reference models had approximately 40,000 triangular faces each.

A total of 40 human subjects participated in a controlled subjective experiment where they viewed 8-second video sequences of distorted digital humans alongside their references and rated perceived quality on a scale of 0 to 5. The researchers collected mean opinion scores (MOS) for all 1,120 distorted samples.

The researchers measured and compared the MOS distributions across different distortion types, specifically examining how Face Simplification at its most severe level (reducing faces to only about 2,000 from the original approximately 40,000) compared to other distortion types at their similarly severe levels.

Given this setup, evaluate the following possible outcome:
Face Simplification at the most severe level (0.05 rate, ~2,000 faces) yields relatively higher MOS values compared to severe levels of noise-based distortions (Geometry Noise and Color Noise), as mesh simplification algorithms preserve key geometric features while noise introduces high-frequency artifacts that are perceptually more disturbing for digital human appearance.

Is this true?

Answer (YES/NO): YES